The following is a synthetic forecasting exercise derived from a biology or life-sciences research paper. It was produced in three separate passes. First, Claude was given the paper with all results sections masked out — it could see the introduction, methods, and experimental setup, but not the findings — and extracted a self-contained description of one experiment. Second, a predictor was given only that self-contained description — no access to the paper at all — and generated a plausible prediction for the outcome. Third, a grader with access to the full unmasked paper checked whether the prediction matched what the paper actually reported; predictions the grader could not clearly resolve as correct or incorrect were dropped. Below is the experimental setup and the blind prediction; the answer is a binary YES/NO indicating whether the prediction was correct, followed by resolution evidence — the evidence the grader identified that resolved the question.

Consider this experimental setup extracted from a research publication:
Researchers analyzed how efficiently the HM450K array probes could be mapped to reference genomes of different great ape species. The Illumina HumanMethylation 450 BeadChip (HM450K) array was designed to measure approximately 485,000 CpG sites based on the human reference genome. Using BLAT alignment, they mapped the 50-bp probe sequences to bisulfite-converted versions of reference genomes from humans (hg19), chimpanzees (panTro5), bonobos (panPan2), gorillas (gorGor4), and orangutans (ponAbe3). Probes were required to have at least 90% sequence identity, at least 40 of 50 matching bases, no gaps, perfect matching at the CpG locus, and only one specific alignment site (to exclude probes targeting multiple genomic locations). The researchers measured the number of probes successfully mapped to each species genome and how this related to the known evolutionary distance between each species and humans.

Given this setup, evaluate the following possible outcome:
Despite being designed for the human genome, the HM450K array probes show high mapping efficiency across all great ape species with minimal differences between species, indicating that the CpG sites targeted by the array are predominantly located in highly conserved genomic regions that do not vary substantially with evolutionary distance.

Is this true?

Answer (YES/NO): NO